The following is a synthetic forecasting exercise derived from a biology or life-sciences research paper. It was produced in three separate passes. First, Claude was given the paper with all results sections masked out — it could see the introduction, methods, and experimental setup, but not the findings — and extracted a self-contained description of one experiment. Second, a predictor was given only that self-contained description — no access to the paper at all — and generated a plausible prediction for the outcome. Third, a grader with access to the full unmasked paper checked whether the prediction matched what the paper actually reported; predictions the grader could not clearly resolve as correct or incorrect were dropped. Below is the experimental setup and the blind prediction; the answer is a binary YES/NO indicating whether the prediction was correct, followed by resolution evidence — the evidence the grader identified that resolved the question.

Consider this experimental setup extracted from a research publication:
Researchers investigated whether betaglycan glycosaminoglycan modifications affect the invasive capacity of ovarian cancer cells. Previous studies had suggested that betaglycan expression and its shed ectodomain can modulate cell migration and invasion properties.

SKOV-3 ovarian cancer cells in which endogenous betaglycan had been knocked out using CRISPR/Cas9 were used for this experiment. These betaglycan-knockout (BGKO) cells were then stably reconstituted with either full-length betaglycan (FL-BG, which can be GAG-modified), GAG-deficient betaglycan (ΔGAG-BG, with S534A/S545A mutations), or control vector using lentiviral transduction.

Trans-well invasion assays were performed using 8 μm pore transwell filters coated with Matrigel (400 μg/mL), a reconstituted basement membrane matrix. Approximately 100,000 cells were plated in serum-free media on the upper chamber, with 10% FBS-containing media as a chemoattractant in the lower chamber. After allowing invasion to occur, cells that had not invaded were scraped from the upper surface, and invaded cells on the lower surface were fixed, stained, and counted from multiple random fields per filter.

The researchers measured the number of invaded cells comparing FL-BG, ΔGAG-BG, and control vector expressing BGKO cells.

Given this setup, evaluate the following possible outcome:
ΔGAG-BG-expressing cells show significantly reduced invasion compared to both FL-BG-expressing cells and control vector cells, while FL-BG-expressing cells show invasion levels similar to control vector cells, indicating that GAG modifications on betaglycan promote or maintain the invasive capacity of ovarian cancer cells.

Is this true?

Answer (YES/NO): NO